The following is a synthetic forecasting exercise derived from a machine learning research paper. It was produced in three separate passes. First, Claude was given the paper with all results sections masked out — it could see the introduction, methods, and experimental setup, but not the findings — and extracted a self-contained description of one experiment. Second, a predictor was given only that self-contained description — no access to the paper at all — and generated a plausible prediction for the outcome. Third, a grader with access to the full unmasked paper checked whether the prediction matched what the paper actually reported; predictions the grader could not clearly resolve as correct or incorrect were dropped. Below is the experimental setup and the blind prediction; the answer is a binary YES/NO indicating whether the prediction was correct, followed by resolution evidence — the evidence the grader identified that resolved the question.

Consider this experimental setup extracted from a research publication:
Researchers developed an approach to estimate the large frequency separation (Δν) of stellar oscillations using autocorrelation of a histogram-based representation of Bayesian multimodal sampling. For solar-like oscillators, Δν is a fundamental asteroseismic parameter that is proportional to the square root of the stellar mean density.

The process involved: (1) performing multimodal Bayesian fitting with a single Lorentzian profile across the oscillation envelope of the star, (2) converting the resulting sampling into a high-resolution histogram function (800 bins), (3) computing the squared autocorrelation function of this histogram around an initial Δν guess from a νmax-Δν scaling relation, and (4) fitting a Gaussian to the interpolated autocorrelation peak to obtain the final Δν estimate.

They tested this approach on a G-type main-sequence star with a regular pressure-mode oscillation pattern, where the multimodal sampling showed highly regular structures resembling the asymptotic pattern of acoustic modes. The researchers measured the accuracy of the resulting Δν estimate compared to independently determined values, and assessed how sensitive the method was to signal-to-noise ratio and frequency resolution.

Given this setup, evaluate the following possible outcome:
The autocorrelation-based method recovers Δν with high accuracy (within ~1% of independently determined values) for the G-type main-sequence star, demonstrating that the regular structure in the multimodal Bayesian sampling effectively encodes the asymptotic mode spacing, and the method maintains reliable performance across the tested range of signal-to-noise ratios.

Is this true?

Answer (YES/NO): YES